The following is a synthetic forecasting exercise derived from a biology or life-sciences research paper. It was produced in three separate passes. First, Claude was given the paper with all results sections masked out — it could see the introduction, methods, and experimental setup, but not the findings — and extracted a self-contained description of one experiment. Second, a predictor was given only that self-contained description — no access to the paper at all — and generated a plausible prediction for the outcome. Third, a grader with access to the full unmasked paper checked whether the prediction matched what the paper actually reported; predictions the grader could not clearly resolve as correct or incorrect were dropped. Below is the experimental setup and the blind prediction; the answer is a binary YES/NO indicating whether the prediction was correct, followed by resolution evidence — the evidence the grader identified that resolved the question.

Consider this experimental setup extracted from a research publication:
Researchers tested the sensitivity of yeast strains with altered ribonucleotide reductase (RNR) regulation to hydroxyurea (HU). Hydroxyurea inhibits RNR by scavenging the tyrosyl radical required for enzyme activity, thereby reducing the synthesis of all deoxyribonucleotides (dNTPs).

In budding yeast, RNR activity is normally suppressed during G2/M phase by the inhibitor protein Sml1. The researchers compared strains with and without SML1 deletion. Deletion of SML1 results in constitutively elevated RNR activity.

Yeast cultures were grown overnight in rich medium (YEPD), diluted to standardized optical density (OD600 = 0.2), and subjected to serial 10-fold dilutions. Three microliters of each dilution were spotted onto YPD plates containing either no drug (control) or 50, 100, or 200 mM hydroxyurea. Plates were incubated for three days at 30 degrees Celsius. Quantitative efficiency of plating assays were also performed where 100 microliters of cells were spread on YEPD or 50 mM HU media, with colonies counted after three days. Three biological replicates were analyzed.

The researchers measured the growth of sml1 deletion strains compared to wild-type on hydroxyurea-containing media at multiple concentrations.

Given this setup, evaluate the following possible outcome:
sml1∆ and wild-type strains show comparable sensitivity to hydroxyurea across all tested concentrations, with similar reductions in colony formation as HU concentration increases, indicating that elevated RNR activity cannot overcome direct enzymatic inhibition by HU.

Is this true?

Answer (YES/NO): NO